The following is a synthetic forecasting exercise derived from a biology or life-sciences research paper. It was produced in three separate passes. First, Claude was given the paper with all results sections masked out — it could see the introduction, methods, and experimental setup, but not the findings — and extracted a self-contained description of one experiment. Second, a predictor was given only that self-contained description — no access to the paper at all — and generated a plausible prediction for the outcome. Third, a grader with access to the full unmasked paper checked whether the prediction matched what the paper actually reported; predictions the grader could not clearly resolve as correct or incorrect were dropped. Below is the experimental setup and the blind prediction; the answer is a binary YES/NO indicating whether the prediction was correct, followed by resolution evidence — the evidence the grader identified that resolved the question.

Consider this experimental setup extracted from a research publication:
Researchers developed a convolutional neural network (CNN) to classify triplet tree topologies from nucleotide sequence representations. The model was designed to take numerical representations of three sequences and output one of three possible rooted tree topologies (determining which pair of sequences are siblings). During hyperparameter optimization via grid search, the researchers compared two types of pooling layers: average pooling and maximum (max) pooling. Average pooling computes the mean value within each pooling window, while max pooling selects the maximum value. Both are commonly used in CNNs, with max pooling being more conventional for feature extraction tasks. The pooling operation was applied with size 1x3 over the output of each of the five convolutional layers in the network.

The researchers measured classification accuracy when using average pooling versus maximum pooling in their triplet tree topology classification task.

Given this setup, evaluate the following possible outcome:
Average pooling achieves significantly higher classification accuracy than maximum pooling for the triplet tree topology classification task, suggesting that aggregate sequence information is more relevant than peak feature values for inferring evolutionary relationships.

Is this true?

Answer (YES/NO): NO